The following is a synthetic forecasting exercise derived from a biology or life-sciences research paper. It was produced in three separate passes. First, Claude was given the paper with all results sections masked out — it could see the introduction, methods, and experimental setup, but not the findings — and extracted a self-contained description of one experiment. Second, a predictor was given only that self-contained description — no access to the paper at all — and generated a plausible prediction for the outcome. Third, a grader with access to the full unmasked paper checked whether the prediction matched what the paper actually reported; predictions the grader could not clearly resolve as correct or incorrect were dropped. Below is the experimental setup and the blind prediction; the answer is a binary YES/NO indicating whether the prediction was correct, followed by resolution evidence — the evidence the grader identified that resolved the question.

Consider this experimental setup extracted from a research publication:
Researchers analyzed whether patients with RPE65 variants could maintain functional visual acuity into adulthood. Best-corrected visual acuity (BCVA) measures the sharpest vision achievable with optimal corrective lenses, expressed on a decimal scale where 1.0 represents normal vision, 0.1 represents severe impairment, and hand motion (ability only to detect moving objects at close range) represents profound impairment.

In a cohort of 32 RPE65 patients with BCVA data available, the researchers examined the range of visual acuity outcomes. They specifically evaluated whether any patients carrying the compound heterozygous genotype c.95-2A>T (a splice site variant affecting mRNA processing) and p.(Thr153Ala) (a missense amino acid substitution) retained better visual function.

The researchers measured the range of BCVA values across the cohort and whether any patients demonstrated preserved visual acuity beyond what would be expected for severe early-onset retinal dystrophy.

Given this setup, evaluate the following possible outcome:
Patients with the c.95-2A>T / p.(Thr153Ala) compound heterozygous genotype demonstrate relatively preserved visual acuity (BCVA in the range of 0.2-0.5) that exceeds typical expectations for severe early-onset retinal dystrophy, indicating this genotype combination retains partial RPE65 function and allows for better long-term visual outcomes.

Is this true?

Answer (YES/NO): NO